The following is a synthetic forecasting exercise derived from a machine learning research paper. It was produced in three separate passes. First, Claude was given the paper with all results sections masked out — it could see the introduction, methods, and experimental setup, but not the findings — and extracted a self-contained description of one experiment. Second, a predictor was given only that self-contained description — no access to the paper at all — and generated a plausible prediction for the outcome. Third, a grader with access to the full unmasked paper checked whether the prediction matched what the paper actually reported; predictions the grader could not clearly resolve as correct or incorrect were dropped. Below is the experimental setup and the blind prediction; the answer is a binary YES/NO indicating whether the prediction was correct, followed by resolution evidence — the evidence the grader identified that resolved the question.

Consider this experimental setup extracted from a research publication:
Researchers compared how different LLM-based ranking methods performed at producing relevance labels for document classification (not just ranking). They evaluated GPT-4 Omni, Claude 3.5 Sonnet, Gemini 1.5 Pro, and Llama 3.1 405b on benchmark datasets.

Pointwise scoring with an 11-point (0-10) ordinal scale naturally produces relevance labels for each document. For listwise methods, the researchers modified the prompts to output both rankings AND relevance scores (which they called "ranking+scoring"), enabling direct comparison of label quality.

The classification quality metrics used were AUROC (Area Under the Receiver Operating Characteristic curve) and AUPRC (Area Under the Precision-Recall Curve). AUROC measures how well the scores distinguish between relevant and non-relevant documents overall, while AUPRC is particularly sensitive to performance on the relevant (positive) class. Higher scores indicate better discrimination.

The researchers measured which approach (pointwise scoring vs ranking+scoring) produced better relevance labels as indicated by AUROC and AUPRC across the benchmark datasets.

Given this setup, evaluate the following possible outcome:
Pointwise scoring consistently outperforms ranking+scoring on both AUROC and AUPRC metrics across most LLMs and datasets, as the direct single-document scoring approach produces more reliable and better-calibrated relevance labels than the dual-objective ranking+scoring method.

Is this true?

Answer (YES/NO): NO